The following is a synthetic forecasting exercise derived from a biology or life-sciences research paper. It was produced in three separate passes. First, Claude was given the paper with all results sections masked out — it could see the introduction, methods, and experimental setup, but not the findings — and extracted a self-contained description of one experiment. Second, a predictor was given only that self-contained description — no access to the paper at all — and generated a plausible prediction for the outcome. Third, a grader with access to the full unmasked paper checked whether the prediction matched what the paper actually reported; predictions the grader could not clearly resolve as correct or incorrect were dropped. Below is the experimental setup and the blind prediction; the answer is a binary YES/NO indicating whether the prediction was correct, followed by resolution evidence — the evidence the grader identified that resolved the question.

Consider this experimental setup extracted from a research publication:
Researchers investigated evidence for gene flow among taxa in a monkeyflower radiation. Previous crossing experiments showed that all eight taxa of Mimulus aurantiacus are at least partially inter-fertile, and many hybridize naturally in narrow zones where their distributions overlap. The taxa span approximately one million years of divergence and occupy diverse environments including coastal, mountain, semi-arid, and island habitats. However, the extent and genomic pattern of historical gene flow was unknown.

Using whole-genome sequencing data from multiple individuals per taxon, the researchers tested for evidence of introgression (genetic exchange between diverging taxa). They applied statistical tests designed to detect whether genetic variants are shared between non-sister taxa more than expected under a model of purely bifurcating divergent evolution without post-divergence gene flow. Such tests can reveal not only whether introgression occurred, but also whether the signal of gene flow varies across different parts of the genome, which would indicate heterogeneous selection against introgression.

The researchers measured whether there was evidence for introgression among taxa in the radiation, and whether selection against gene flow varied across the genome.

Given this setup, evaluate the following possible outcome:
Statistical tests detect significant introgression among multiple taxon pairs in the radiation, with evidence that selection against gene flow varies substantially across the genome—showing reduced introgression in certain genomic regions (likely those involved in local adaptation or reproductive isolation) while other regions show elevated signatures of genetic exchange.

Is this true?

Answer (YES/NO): YES